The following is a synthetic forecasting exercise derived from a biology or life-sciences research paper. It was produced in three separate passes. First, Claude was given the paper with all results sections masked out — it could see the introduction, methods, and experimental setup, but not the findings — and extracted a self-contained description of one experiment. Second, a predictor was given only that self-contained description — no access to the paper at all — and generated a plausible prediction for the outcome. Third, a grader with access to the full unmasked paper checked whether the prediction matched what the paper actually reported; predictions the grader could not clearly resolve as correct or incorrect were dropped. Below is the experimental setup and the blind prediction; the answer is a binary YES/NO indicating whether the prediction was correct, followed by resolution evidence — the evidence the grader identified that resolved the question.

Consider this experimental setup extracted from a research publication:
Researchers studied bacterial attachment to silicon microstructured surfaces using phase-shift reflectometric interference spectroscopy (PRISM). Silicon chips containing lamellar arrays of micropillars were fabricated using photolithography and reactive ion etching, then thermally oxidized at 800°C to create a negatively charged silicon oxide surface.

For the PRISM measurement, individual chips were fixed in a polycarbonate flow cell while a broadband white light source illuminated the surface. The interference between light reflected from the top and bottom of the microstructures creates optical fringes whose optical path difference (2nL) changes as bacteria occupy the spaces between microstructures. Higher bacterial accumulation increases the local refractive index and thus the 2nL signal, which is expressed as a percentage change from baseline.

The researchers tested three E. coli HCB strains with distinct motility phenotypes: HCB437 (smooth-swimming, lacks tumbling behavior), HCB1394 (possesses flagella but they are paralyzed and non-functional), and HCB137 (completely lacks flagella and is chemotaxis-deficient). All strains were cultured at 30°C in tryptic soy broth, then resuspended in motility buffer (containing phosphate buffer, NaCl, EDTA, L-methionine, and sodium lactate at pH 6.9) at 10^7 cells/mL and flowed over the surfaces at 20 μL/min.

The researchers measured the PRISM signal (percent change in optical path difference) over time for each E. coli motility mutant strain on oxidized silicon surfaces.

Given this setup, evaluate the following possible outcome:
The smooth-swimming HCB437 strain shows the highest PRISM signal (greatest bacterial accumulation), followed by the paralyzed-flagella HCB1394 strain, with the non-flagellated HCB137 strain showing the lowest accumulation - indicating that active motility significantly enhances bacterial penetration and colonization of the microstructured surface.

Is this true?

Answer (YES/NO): NO